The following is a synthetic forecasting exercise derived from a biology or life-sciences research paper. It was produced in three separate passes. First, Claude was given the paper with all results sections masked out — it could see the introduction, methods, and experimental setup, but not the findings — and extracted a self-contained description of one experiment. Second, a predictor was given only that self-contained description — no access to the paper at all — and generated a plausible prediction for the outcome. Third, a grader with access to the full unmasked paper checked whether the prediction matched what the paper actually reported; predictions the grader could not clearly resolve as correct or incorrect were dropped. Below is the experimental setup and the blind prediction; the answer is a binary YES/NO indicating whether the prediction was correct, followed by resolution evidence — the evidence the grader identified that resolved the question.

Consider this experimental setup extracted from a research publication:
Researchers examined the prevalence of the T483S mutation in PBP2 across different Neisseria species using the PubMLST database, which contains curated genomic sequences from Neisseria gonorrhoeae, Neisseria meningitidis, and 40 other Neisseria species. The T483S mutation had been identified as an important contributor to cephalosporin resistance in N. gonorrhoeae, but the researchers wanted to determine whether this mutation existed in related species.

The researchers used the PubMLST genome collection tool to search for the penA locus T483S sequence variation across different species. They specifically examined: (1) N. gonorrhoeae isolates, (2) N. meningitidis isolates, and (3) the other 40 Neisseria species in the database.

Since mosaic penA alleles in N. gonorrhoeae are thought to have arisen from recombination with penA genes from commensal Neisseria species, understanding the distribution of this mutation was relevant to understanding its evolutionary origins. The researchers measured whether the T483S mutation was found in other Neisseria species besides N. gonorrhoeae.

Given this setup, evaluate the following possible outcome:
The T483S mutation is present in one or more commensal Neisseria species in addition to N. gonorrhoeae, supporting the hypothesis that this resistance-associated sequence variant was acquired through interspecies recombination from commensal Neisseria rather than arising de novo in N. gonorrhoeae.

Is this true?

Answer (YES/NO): YES